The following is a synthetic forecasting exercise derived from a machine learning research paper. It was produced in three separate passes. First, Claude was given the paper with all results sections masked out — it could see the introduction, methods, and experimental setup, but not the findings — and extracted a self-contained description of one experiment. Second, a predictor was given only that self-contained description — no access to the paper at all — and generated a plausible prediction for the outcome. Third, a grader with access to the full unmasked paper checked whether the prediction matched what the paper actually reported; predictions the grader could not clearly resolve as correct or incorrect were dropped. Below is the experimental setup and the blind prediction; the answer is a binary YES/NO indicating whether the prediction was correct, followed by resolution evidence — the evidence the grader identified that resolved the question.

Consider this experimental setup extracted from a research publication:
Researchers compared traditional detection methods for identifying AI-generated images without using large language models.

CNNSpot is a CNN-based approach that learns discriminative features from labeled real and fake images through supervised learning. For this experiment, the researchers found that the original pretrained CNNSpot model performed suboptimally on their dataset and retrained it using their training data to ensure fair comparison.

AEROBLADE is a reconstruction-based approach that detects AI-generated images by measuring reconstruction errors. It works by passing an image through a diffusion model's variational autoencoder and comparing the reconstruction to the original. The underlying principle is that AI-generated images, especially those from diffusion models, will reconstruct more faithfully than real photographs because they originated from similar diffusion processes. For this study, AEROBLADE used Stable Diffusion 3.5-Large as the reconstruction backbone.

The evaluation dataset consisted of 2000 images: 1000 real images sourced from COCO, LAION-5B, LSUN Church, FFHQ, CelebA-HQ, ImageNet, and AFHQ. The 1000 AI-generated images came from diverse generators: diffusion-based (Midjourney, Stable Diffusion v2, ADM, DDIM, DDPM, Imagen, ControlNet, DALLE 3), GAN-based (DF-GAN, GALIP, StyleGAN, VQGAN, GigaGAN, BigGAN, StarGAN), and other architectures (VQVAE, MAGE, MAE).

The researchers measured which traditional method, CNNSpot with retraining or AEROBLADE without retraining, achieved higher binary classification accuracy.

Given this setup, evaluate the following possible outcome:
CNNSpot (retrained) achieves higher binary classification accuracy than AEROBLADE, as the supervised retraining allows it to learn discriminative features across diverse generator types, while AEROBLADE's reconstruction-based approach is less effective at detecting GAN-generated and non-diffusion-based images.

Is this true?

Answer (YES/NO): YES